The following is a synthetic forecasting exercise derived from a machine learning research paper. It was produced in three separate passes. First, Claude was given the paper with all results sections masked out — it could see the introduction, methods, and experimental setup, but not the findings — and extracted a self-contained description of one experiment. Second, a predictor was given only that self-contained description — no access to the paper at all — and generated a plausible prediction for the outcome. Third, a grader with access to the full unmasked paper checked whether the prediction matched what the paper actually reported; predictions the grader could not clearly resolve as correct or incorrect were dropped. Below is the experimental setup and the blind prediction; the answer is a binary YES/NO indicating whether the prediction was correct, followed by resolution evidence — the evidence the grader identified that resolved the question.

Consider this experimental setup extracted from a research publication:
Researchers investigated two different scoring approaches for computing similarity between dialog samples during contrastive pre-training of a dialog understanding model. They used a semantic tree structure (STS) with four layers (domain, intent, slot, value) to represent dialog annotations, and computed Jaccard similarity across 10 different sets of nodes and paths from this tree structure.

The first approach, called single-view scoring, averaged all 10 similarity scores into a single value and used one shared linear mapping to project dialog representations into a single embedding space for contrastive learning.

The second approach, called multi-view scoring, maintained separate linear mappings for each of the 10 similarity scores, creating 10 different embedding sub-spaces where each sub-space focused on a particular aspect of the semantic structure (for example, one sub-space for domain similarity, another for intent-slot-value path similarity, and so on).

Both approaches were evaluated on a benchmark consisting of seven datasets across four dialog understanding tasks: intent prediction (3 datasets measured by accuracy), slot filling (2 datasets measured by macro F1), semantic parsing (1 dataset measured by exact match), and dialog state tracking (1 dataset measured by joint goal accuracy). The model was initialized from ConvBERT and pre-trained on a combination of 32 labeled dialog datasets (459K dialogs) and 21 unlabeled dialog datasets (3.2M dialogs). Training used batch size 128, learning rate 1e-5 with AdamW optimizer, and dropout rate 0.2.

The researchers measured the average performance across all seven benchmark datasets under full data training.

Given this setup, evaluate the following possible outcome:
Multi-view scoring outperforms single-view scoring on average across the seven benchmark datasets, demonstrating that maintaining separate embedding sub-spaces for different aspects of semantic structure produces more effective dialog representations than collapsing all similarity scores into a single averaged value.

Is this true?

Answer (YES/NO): YES